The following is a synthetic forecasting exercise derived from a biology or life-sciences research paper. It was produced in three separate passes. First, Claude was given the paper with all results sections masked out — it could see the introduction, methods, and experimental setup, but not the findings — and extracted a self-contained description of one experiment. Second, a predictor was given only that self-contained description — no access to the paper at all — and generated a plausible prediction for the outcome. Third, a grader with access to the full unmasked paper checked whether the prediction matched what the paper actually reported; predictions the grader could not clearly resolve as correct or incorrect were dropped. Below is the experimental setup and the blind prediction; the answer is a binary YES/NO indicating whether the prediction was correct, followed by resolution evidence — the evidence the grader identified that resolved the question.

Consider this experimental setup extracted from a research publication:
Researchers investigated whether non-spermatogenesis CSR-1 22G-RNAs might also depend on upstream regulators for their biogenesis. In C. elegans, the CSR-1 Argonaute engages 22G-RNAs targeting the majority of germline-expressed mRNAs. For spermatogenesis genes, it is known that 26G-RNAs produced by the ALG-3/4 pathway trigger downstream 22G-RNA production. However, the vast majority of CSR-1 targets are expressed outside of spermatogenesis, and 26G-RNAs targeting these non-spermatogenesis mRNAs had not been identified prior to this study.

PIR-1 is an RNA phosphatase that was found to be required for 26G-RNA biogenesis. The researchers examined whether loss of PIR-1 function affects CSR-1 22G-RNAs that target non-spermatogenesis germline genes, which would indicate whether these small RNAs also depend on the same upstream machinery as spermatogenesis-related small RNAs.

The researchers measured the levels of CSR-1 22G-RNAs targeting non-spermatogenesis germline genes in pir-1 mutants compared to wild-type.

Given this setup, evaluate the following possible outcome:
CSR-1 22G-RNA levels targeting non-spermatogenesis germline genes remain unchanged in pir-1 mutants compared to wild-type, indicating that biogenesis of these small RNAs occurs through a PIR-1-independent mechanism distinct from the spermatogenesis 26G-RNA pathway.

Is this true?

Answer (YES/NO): NO